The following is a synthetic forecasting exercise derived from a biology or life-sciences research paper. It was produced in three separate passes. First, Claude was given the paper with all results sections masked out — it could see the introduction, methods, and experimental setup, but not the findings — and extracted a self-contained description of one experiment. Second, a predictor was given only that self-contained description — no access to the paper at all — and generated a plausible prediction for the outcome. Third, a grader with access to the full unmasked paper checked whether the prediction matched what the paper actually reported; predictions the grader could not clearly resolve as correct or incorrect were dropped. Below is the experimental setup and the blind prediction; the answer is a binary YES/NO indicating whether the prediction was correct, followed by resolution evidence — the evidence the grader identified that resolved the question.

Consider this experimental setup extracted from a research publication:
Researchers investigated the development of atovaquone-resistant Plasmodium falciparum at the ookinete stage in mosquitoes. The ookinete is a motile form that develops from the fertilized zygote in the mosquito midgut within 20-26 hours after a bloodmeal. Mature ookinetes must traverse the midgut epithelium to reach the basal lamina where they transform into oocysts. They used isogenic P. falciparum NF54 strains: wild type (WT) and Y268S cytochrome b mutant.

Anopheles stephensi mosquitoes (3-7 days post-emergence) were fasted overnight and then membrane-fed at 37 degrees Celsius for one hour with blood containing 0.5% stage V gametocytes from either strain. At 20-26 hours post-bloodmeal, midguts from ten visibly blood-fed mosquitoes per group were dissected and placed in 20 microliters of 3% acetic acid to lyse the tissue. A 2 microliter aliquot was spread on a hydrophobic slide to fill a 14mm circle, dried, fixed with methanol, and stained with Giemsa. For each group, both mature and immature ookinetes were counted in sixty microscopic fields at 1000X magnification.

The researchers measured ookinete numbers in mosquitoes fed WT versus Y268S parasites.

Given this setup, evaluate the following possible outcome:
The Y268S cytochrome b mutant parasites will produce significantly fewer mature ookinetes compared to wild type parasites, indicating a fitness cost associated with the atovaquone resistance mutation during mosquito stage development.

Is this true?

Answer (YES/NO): YES